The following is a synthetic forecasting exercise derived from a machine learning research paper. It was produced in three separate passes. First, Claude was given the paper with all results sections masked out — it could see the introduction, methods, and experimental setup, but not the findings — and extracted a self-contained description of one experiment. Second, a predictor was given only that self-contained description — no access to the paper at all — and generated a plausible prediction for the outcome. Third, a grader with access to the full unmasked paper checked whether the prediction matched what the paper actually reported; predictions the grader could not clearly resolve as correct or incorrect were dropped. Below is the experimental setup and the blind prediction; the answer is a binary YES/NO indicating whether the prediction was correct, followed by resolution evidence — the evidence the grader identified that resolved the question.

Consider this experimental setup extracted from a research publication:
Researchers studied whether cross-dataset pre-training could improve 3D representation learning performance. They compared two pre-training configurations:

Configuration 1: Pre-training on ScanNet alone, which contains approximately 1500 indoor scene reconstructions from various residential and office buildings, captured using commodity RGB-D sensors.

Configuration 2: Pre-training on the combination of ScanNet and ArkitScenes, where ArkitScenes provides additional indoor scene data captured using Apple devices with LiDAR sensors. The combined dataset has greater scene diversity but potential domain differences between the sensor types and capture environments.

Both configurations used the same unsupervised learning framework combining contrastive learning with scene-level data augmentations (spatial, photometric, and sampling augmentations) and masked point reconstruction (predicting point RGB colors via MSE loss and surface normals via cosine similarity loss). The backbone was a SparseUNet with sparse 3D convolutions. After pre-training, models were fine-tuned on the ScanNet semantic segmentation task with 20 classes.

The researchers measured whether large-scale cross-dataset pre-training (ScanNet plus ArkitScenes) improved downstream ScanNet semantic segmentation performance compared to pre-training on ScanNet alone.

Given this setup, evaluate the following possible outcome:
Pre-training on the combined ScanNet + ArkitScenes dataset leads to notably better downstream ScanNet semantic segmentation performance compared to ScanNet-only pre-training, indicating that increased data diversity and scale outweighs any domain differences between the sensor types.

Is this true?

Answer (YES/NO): YES